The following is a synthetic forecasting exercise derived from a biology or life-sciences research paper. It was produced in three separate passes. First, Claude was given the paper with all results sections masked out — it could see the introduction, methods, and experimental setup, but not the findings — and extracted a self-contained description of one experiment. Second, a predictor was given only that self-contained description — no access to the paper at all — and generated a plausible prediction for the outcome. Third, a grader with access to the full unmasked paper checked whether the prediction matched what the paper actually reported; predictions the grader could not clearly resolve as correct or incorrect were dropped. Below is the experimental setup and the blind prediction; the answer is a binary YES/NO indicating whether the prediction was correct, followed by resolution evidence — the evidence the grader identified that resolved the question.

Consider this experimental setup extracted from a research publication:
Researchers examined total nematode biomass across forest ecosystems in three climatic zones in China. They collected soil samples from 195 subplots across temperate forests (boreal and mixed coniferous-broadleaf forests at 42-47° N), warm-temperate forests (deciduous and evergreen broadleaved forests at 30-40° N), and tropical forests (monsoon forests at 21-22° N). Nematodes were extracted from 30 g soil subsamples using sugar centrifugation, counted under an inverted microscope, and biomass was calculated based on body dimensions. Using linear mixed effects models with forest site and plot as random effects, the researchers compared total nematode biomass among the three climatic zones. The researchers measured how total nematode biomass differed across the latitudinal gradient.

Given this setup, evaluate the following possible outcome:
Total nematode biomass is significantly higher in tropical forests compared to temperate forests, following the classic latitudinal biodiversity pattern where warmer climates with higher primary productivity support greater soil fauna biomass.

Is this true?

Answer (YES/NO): YES